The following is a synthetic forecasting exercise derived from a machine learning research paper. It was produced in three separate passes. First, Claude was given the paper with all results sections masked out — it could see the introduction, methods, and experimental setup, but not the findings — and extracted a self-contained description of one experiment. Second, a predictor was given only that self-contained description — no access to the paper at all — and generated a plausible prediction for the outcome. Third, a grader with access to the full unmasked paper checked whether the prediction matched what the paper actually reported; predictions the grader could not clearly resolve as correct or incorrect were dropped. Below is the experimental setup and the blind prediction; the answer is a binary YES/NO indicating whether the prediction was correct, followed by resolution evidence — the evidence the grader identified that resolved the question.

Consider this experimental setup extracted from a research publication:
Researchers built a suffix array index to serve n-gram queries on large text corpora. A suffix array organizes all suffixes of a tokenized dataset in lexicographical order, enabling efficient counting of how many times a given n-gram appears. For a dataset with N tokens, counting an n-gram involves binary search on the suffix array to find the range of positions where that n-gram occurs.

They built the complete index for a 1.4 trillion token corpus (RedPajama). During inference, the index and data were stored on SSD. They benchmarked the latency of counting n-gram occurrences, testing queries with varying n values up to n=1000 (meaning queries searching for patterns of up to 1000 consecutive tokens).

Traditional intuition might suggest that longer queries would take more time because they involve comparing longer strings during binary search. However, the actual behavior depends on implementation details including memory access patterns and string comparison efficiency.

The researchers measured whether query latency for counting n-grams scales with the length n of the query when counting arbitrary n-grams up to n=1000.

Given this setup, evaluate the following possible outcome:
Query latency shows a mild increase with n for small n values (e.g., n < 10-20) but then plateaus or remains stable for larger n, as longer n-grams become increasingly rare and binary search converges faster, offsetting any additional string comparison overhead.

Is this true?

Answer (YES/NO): NO